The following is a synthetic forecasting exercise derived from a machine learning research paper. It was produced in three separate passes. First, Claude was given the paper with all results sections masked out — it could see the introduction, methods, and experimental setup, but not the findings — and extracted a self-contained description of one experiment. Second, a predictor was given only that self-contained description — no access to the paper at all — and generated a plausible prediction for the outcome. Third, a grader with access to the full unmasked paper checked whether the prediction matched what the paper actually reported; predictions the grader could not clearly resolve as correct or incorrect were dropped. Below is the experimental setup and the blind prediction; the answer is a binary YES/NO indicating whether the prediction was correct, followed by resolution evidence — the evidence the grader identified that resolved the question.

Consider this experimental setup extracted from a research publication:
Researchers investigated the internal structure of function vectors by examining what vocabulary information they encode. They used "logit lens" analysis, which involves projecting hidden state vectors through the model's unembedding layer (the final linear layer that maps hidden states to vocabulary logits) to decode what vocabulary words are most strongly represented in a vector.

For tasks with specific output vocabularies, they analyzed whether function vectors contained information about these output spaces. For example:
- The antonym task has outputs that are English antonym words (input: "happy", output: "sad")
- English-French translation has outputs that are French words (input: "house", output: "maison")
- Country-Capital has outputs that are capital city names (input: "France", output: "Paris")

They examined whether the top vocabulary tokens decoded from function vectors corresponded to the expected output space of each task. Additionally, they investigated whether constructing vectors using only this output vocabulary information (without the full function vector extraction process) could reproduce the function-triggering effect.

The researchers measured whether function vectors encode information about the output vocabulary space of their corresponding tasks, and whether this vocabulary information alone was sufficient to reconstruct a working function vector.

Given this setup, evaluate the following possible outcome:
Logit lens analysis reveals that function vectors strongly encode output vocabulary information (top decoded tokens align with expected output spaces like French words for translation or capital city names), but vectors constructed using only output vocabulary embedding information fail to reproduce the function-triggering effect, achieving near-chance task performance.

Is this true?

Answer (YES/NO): NO